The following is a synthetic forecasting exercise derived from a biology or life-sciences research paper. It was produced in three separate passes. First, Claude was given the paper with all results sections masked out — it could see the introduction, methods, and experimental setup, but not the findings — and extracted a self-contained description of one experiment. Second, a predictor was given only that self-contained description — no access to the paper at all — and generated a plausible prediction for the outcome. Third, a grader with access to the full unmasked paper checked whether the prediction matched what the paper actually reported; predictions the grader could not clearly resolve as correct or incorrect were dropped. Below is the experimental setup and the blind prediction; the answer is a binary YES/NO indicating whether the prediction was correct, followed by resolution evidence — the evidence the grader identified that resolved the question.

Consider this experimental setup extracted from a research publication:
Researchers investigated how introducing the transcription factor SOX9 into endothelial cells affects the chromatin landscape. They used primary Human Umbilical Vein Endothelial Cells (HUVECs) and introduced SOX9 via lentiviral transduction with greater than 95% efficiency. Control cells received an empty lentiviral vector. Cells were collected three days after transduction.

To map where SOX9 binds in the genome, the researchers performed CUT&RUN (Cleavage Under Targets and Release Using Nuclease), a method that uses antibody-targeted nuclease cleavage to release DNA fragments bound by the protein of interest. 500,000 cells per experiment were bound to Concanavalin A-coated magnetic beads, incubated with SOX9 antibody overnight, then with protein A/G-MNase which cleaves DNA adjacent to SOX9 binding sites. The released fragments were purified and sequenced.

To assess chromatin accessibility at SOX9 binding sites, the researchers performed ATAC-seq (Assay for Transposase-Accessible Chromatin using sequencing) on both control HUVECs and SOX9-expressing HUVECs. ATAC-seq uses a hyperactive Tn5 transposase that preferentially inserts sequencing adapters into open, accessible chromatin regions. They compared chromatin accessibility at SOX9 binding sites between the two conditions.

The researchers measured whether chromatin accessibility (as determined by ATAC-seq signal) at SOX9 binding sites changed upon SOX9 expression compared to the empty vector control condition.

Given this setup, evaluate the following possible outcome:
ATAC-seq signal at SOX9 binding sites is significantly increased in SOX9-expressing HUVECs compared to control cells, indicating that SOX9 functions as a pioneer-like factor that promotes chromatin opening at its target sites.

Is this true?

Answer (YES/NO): NO